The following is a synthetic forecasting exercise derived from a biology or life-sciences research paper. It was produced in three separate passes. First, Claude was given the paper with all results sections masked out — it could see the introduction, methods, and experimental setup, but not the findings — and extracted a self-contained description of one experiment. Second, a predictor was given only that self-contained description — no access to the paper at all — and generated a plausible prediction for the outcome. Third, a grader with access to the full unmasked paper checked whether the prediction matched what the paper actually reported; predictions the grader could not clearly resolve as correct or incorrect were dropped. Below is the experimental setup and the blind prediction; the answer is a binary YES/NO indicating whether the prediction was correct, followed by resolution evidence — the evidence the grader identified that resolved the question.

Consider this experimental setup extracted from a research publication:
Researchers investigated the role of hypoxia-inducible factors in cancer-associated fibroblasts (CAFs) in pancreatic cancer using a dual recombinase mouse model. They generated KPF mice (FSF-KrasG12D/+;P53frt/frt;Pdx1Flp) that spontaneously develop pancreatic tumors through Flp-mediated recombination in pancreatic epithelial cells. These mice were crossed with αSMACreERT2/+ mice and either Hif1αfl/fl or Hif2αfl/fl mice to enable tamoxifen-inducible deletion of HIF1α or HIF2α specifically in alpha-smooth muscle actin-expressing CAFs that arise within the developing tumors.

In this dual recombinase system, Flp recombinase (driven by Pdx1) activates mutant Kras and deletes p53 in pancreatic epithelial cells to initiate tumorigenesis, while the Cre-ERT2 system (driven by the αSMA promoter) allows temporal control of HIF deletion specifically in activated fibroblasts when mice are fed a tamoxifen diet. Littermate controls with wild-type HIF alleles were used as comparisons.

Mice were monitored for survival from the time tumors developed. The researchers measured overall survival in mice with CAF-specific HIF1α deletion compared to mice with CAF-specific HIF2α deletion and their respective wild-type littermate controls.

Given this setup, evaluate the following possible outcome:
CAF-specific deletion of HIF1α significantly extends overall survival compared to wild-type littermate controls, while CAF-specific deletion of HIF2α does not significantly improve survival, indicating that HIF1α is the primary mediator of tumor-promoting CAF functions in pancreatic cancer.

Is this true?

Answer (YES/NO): NO